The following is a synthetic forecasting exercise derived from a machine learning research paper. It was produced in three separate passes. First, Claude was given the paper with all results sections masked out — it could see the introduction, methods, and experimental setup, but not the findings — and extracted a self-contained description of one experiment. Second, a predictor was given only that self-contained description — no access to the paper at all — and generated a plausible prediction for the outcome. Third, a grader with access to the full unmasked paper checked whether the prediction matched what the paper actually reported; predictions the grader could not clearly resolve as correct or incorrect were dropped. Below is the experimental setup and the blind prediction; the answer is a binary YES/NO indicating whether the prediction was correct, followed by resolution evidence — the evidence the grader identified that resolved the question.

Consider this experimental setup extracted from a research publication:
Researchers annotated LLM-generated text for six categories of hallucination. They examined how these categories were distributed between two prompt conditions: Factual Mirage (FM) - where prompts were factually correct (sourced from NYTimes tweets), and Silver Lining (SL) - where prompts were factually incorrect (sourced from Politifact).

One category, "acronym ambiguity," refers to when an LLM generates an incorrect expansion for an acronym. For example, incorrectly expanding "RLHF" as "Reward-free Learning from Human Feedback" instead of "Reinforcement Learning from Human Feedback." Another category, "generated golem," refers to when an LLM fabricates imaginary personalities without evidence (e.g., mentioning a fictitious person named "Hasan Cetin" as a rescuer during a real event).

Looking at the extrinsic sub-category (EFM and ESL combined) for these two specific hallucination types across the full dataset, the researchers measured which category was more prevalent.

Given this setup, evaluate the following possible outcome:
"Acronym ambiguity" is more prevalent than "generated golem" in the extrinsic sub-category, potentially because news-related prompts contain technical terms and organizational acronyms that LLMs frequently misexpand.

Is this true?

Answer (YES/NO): NO